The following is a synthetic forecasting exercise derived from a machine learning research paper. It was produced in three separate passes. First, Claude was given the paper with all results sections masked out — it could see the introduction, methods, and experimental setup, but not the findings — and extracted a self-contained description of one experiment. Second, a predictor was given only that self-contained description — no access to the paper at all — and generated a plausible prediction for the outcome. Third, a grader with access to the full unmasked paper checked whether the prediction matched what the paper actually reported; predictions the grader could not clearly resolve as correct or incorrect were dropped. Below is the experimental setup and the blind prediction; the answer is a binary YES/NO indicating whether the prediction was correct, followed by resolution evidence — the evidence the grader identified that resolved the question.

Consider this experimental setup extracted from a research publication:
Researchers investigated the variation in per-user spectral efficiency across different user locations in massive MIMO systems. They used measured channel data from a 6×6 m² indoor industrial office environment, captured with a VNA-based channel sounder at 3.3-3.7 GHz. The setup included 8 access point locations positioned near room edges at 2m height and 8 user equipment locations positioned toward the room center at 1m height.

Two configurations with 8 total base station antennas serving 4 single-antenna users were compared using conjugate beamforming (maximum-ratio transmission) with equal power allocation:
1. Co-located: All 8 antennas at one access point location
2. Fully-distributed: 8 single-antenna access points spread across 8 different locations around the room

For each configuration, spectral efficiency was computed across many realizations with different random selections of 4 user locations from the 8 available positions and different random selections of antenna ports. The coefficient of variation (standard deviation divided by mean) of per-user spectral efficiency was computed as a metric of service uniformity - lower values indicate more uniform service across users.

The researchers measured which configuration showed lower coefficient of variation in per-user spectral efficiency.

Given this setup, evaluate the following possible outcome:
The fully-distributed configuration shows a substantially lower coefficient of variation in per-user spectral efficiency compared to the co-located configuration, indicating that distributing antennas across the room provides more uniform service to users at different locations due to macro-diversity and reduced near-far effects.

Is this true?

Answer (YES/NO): NO